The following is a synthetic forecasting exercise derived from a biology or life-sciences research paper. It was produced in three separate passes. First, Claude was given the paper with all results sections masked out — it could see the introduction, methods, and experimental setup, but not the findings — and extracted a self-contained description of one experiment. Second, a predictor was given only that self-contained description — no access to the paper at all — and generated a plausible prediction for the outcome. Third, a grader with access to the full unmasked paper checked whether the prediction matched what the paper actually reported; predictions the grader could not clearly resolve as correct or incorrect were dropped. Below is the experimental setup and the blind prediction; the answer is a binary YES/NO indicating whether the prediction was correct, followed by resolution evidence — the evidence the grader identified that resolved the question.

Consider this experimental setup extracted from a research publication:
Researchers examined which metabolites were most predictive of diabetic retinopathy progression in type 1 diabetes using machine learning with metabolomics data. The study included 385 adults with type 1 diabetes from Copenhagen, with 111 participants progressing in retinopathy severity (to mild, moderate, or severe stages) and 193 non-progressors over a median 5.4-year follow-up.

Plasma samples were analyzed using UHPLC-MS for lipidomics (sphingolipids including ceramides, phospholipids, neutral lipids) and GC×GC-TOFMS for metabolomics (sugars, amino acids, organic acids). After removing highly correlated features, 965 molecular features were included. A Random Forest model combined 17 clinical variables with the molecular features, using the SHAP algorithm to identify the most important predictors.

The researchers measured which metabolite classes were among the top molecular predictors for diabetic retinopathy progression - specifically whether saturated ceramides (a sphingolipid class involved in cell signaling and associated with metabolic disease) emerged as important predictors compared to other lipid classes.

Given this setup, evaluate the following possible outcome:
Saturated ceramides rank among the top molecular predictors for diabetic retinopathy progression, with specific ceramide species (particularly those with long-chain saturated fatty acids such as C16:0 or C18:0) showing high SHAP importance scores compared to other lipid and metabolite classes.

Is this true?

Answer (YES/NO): NO